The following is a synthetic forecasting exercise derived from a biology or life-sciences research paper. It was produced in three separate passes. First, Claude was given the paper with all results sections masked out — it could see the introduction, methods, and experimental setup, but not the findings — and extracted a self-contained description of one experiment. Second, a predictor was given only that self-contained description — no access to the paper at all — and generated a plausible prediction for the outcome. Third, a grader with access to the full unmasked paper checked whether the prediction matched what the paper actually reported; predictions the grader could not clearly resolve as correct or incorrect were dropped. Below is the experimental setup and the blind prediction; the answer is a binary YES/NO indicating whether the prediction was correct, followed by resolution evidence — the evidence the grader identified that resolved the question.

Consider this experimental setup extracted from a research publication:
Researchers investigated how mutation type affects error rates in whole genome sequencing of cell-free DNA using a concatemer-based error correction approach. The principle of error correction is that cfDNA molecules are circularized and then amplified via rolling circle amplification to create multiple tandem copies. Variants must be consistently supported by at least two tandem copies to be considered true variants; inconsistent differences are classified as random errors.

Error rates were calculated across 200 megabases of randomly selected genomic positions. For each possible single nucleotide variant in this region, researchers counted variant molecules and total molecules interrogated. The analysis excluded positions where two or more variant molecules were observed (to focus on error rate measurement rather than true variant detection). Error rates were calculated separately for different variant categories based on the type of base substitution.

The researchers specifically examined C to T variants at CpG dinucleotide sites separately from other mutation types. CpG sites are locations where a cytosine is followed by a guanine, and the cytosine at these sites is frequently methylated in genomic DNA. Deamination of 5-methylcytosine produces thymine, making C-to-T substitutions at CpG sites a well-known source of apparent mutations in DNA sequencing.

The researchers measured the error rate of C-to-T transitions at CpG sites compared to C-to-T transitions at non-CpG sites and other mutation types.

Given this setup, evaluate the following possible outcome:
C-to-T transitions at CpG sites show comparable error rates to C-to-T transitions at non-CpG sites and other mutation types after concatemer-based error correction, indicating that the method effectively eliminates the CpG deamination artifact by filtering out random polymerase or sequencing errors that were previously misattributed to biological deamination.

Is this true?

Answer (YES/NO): NO